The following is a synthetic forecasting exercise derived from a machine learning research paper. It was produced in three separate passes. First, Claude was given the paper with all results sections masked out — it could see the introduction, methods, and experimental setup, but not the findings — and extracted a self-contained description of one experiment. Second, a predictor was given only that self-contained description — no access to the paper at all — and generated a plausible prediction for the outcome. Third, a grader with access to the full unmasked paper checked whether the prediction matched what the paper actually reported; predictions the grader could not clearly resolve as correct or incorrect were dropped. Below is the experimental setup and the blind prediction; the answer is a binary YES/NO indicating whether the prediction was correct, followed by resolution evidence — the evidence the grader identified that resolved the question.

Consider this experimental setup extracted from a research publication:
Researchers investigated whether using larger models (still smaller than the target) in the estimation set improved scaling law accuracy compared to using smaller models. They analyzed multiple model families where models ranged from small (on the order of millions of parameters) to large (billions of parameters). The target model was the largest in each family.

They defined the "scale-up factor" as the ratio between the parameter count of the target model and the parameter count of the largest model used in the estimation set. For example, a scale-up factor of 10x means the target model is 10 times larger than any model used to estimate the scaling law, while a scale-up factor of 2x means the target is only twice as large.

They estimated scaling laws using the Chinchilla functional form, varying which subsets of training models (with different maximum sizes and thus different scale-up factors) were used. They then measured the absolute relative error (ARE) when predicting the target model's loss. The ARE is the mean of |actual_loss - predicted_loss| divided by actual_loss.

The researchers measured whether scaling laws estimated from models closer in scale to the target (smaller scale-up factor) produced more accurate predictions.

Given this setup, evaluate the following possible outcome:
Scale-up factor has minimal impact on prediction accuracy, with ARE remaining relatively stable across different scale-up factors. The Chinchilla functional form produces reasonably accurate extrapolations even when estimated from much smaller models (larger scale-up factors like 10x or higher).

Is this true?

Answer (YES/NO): NO